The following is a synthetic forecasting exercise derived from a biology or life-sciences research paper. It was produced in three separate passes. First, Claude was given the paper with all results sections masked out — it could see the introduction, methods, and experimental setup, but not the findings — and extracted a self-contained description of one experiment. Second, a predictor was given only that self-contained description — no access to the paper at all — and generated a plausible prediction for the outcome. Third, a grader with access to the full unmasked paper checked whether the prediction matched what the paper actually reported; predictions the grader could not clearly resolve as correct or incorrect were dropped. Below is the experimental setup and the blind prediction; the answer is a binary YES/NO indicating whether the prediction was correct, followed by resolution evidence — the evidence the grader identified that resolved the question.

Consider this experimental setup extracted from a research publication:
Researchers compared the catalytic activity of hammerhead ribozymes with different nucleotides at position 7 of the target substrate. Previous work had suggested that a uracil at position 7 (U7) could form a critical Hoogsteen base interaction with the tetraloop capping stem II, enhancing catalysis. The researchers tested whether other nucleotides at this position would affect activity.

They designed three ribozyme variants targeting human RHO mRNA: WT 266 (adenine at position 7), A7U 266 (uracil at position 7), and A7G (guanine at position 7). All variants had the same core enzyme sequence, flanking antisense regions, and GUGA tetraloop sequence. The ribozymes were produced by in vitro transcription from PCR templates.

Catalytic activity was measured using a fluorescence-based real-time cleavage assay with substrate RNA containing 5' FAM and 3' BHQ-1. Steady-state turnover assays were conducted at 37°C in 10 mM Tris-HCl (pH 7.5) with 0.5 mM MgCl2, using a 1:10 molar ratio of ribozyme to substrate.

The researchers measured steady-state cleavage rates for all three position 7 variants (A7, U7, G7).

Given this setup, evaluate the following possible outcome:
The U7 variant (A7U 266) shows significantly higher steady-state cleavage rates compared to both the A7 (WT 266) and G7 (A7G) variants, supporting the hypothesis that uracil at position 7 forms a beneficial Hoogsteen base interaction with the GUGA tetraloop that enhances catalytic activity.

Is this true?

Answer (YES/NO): YES